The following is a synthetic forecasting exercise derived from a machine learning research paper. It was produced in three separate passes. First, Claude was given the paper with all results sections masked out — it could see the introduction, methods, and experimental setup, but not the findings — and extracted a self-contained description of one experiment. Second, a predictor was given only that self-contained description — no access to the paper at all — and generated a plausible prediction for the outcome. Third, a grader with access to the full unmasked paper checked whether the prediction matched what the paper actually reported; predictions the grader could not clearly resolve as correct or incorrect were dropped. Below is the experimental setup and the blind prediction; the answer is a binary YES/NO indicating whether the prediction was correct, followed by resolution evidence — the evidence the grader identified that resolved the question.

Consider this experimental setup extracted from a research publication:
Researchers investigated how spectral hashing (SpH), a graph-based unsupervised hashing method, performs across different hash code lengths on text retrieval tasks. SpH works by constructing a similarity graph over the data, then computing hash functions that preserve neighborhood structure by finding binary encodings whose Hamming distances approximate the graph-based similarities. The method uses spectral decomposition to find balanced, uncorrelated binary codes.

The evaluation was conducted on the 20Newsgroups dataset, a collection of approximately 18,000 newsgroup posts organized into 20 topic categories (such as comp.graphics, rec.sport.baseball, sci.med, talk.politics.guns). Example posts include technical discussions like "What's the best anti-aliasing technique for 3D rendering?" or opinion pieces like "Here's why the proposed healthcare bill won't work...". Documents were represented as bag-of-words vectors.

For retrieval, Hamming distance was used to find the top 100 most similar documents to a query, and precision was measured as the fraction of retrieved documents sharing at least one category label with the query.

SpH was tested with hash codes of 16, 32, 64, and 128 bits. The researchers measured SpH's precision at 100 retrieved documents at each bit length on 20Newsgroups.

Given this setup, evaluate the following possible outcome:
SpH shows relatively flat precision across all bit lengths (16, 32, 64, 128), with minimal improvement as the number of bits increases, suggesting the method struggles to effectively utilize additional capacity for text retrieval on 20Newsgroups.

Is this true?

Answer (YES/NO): NO